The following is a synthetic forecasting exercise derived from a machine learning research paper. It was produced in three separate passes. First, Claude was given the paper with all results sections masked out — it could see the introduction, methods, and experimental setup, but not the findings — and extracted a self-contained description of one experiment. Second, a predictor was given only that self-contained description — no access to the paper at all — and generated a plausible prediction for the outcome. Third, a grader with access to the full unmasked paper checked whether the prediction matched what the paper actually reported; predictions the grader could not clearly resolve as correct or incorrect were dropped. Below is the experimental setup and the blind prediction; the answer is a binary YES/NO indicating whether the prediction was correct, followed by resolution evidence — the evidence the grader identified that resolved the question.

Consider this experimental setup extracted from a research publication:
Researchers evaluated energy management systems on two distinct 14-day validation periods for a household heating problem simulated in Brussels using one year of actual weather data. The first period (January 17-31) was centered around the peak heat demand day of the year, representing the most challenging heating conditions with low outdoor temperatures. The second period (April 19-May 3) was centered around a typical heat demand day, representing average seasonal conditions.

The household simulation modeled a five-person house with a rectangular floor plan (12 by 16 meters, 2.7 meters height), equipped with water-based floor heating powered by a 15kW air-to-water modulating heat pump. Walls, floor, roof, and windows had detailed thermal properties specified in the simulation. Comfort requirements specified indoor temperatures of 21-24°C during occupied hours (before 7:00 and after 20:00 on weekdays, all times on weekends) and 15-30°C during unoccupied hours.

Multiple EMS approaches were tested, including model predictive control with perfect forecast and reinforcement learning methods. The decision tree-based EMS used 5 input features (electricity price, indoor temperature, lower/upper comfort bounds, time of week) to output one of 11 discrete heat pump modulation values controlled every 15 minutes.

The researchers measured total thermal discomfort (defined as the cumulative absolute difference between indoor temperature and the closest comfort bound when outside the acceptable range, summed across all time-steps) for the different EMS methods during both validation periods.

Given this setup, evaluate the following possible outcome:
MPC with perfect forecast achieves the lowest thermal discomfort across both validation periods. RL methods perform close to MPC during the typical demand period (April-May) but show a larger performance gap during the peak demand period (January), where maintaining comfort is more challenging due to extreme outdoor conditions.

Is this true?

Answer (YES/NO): NO